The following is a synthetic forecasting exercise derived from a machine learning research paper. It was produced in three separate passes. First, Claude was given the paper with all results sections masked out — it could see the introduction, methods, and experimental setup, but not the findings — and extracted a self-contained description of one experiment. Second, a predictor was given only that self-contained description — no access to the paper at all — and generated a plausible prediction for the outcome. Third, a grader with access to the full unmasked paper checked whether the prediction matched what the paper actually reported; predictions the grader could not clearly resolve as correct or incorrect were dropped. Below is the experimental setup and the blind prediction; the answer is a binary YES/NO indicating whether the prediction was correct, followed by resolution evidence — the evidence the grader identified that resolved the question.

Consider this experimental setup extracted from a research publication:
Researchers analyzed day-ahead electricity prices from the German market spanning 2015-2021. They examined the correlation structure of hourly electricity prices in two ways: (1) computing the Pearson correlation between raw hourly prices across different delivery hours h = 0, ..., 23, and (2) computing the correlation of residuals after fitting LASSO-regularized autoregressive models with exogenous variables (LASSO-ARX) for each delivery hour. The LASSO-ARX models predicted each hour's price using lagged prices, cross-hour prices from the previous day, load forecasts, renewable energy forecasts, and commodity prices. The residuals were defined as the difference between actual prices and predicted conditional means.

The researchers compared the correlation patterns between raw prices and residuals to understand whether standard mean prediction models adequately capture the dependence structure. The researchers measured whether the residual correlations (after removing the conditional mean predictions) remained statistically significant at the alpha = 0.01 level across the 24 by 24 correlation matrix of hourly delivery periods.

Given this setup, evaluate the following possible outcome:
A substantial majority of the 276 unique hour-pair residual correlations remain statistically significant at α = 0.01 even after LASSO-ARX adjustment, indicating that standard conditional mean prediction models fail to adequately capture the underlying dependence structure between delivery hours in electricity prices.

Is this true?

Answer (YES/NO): YES